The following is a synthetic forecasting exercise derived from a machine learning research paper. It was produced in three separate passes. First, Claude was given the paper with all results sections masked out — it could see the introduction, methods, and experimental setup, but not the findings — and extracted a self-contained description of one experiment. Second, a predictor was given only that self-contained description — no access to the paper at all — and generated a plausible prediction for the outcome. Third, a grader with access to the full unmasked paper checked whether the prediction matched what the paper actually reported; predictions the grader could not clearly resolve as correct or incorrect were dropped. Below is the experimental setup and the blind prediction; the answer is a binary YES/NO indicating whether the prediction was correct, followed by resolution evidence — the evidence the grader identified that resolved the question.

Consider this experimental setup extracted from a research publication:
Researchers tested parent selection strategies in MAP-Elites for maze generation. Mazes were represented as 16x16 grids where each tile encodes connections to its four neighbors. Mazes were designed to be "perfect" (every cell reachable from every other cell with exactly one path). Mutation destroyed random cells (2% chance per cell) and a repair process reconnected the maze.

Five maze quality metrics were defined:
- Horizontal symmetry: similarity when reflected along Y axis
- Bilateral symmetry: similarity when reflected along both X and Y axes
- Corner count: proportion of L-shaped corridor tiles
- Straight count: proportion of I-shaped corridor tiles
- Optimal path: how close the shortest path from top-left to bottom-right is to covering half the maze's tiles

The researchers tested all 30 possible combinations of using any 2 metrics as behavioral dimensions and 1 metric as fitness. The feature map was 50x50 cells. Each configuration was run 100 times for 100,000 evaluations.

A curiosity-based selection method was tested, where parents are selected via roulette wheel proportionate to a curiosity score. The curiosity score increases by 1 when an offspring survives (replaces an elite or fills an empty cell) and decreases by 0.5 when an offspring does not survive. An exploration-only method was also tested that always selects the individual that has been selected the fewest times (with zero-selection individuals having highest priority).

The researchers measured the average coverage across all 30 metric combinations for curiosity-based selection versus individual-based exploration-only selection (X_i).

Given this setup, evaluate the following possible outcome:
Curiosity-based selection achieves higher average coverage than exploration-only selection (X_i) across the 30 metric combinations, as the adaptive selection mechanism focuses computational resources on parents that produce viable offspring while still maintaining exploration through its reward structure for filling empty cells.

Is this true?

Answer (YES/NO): YES